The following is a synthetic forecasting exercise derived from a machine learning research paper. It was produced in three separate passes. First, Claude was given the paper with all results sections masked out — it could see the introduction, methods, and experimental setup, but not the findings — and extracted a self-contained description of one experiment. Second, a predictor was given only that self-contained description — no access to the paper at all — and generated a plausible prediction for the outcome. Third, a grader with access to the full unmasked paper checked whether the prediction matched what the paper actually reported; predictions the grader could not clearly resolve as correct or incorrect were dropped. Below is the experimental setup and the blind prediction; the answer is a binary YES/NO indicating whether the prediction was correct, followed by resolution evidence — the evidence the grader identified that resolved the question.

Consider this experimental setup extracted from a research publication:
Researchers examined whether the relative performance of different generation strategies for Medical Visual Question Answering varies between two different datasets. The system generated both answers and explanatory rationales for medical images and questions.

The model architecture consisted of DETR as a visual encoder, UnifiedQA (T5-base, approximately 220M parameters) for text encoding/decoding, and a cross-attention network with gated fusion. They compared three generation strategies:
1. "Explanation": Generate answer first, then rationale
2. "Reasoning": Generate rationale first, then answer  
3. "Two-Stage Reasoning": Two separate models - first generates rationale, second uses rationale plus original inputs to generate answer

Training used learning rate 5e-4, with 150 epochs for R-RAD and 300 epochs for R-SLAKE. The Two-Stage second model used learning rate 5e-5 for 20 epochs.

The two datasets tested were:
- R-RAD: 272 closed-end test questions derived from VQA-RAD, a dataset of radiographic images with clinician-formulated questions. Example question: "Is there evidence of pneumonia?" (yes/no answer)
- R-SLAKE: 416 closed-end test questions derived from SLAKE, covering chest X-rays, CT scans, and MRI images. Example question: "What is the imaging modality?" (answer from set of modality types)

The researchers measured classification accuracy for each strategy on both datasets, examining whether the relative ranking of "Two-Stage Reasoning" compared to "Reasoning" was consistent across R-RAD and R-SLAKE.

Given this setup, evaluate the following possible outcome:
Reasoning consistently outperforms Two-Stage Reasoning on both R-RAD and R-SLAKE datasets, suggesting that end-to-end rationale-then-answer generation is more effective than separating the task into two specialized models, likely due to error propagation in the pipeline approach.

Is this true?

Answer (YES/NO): NO